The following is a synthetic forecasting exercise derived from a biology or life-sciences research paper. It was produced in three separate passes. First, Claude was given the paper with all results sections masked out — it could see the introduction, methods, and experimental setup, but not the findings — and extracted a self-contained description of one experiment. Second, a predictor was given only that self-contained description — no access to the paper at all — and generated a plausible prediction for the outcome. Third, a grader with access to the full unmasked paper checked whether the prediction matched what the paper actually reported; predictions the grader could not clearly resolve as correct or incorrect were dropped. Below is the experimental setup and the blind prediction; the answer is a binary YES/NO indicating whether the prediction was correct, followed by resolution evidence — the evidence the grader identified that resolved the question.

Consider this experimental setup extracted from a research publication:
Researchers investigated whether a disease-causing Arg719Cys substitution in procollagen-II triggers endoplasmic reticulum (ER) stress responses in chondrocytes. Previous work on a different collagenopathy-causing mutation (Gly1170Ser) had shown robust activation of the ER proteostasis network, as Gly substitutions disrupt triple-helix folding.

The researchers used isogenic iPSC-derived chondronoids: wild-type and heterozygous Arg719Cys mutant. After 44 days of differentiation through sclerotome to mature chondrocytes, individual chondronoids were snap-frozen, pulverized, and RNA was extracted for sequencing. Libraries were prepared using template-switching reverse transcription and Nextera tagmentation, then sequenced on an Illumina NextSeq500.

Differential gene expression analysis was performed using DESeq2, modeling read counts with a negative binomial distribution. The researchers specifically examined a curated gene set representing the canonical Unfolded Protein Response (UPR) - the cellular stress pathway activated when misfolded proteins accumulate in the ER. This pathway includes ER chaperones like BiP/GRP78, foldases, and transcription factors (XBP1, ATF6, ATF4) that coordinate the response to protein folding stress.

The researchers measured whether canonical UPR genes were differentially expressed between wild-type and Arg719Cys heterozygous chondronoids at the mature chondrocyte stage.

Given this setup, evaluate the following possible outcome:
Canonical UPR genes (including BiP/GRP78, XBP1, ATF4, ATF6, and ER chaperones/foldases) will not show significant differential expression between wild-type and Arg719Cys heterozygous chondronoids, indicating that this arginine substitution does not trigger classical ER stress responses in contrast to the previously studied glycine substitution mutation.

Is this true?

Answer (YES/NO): YES